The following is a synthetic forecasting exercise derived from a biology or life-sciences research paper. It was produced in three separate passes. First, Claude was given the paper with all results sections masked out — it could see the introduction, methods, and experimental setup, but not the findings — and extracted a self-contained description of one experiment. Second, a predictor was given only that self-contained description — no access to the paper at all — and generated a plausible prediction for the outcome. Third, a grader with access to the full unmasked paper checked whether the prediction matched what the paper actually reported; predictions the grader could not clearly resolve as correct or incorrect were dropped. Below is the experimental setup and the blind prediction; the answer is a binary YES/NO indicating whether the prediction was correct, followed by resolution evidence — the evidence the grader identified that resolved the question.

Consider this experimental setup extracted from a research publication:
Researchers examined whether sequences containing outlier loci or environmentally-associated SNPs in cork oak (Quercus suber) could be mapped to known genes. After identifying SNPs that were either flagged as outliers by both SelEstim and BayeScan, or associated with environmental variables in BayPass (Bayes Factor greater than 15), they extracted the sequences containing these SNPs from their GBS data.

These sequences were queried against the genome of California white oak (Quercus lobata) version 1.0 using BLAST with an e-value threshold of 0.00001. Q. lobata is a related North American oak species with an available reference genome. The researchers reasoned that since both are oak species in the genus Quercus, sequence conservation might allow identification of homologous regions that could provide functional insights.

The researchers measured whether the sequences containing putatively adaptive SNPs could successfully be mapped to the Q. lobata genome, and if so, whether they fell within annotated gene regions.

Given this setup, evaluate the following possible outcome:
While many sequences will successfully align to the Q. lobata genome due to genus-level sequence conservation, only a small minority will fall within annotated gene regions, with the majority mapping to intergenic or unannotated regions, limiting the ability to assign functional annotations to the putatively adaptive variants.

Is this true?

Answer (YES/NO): YES